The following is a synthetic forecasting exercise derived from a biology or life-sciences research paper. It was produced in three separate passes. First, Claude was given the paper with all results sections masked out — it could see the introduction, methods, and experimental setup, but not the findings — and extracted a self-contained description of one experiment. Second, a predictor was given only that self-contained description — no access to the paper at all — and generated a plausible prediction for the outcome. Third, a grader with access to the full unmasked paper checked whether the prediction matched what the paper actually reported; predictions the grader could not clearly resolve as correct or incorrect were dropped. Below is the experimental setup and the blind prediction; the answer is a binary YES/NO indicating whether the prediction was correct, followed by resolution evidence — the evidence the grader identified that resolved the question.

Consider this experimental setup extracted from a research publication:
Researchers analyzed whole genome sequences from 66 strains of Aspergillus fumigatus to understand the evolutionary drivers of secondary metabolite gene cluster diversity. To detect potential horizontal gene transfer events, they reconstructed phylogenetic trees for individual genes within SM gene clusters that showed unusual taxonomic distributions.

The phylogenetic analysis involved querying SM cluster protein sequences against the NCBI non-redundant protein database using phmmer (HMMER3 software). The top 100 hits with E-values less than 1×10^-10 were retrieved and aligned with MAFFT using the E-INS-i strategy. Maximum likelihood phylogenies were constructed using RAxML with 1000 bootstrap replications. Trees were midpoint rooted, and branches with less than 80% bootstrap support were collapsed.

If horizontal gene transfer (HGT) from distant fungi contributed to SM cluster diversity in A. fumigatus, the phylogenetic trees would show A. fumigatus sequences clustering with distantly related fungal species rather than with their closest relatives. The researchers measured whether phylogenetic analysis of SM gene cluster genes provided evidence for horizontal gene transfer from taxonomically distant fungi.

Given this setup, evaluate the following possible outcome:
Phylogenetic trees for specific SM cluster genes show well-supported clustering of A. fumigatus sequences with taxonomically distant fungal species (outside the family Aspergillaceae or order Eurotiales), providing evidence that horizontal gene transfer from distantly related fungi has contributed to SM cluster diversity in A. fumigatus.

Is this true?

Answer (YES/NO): YES